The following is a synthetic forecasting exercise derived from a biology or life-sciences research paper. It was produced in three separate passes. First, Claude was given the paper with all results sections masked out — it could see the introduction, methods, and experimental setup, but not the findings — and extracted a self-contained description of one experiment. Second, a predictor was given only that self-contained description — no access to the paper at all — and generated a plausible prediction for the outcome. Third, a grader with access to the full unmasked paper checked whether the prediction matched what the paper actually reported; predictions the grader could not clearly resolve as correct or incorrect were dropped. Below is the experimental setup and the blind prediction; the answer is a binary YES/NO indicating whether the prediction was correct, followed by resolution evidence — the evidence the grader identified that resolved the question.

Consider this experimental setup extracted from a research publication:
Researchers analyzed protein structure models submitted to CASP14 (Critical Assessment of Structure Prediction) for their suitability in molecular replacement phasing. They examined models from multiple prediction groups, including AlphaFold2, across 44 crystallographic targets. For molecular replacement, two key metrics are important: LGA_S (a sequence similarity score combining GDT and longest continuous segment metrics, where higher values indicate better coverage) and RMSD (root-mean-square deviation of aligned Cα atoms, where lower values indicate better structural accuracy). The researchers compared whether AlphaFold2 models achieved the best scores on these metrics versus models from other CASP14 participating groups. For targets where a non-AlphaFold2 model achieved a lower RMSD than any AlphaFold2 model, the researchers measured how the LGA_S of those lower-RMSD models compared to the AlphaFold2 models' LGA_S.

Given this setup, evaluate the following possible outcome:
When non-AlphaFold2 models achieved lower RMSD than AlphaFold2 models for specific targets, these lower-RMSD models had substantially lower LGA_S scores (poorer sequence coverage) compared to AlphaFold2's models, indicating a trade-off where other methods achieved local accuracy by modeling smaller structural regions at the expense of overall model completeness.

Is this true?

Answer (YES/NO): YES